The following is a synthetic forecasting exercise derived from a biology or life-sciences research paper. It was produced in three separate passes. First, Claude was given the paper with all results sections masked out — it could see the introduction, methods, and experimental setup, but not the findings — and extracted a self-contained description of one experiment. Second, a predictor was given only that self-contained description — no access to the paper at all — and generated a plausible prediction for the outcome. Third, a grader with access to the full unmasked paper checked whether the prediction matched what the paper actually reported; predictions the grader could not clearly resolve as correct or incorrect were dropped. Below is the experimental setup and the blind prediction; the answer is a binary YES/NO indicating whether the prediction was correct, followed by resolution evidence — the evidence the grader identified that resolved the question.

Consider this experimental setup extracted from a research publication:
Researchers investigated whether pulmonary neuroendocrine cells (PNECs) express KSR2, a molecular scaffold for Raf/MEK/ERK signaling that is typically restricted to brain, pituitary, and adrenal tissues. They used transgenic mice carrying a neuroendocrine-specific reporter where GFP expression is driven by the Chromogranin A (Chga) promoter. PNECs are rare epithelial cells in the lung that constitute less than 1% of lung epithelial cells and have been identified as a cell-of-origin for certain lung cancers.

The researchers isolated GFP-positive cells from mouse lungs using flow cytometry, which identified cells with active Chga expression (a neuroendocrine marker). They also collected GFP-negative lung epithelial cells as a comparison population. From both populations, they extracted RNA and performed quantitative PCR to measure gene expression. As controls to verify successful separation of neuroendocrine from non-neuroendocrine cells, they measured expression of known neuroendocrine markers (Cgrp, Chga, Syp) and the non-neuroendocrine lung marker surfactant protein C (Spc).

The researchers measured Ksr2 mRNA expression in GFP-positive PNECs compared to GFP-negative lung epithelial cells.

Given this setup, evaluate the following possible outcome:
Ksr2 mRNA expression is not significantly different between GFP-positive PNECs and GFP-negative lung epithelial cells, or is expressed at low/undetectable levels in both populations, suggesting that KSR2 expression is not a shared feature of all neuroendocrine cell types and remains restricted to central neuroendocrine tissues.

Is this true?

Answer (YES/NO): NO